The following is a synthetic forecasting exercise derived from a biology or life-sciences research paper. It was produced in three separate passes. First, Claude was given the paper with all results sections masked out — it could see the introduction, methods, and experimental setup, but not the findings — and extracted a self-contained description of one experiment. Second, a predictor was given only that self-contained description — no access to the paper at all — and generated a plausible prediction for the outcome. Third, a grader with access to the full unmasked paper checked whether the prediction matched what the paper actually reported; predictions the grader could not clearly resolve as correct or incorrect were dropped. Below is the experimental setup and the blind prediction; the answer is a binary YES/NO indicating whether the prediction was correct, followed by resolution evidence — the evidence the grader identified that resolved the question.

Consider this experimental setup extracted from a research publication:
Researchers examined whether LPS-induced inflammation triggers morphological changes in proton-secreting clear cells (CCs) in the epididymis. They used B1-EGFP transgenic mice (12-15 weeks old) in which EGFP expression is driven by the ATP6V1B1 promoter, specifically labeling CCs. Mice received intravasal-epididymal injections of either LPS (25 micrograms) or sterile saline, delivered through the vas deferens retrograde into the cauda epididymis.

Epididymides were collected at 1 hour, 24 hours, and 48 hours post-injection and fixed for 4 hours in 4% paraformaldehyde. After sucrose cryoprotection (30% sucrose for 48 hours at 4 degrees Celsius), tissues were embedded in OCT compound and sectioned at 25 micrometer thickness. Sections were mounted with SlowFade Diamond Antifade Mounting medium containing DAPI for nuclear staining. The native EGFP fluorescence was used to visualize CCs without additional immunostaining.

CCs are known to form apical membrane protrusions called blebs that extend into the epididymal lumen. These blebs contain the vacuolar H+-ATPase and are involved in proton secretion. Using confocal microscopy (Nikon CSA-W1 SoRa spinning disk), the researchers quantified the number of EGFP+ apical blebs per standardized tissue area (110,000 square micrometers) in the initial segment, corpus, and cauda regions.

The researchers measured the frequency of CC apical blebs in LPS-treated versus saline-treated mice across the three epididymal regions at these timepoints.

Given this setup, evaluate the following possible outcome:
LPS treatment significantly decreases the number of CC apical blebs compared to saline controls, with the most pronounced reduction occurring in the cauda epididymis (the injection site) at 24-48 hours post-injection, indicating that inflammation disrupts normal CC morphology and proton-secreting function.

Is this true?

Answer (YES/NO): NO